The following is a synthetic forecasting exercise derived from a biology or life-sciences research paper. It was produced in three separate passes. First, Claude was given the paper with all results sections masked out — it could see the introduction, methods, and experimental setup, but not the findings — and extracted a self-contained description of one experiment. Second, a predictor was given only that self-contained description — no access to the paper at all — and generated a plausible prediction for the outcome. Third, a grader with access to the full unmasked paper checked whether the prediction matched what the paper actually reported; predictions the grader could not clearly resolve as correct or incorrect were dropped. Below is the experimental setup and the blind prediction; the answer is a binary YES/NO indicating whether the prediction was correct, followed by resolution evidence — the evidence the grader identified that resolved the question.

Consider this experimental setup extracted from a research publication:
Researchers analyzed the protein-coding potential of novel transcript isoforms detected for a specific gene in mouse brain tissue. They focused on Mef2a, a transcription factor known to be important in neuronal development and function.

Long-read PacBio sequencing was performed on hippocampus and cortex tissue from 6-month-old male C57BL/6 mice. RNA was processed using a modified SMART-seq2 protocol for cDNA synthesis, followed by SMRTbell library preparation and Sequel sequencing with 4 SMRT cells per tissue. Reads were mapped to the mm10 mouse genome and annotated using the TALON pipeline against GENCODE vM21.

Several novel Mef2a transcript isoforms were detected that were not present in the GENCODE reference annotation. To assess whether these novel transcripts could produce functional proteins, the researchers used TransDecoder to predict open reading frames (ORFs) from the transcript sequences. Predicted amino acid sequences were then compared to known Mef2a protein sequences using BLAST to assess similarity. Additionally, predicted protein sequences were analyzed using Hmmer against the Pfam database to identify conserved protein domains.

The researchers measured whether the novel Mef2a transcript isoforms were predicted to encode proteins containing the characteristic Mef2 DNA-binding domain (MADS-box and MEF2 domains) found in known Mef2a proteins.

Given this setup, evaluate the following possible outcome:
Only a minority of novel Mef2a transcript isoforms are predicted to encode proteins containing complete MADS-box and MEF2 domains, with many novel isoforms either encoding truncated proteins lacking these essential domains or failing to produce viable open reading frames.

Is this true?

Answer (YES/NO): NO